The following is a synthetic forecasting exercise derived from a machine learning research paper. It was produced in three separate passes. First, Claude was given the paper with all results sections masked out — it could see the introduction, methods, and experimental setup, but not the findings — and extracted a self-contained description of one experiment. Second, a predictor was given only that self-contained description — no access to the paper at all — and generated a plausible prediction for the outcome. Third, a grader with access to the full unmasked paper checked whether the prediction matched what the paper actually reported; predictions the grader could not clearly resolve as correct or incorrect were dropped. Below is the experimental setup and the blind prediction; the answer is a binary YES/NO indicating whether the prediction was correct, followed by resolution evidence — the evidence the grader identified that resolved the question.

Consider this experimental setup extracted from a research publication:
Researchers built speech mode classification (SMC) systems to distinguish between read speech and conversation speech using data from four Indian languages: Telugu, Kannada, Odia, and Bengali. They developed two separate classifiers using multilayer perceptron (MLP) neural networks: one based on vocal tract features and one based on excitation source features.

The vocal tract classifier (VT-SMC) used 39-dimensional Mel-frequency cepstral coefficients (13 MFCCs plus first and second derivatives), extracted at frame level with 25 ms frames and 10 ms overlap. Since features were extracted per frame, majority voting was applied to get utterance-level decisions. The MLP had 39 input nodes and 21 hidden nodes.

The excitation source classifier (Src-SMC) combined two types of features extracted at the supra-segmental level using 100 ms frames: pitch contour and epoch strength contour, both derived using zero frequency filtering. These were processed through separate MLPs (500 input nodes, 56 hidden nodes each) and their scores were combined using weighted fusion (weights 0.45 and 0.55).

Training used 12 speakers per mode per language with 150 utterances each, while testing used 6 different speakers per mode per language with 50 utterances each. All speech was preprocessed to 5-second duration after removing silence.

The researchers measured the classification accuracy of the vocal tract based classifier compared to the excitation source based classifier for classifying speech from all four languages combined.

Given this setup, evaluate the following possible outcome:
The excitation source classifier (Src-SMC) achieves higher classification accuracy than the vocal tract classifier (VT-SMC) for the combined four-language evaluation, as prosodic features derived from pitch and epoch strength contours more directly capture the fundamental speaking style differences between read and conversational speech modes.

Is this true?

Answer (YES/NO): NO